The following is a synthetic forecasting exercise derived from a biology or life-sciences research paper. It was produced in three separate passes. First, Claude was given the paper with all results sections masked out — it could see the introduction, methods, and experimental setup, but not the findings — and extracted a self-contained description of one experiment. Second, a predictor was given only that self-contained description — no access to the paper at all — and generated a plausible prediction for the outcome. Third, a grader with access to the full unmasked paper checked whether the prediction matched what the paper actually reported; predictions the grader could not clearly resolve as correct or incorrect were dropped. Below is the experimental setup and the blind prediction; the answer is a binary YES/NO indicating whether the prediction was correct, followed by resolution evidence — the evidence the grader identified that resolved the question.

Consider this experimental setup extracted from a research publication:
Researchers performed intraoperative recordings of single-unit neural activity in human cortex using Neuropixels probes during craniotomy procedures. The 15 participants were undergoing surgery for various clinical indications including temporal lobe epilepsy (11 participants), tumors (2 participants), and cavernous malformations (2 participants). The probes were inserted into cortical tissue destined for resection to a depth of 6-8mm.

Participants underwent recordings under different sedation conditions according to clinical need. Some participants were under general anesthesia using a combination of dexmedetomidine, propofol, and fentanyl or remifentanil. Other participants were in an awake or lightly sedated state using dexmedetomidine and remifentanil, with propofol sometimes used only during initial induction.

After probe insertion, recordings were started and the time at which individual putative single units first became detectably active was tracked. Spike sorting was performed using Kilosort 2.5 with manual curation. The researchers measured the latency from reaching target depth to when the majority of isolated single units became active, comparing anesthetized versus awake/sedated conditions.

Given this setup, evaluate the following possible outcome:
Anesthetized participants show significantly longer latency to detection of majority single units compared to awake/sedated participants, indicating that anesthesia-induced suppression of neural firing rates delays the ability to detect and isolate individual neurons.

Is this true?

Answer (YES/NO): YES